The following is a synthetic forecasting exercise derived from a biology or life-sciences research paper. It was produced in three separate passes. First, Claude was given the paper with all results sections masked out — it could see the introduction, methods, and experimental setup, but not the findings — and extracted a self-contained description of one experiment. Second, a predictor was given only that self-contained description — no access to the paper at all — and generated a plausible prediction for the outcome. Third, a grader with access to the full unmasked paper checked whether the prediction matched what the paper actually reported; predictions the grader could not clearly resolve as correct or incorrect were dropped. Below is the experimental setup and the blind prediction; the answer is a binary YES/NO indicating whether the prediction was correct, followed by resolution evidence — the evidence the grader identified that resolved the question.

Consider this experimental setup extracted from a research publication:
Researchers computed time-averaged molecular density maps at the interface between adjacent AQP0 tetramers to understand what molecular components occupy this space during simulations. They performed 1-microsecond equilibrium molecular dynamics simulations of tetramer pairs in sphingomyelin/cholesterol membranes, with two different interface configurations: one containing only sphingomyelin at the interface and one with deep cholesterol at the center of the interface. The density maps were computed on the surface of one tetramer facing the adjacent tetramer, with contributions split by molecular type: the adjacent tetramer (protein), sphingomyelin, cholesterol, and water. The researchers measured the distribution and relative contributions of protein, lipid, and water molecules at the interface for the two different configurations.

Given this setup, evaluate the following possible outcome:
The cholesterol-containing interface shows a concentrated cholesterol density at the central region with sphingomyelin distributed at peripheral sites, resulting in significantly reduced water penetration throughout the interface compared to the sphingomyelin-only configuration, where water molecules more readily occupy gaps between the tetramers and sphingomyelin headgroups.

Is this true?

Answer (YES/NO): NO